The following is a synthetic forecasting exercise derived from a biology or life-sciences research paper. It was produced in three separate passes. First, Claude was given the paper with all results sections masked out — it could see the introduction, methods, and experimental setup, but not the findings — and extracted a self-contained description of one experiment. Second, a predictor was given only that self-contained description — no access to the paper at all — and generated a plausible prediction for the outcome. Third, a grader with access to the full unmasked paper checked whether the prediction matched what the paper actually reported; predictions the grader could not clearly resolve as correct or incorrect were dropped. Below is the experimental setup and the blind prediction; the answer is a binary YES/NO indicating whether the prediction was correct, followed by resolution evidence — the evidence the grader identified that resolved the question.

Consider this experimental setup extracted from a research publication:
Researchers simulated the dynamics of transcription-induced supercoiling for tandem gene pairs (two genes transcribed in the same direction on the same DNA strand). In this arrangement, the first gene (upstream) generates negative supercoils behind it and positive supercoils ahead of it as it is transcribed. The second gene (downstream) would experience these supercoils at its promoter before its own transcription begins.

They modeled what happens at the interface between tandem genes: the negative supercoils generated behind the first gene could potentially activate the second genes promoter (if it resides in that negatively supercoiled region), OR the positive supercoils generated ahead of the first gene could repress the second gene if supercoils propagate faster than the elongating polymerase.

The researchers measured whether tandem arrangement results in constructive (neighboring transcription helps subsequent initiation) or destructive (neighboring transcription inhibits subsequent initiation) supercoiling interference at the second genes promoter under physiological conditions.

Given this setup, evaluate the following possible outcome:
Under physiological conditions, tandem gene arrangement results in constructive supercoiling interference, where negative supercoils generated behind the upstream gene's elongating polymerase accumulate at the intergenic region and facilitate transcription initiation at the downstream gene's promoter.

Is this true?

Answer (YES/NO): NO